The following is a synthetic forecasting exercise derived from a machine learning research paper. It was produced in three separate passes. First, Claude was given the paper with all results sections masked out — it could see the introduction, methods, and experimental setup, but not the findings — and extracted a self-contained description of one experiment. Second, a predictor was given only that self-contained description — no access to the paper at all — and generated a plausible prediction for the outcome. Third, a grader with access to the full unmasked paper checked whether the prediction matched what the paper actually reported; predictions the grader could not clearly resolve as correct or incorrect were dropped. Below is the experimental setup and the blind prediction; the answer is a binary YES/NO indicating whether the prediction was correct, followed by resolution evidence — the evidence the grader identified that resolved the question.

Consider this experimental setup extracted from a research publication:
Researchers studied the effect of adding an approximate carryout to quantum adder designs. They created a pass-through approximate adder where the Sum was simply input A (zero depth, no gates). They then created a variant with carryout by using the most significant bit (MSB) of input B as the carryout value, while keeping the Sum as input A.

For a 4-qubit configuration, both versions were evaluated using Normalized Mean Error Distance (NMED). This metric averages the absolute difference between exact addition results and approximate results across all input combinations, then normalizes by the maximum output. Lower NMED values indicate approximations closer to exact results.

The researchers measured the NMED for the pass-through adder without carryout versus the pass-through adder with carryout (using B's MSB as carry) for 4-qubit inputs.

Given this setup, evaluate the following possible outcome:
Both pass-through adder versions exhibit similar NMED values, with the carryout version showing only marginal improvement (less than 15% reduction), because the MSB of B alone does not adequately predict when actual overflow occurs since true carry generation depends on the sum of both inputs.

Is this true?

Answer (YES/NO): NO